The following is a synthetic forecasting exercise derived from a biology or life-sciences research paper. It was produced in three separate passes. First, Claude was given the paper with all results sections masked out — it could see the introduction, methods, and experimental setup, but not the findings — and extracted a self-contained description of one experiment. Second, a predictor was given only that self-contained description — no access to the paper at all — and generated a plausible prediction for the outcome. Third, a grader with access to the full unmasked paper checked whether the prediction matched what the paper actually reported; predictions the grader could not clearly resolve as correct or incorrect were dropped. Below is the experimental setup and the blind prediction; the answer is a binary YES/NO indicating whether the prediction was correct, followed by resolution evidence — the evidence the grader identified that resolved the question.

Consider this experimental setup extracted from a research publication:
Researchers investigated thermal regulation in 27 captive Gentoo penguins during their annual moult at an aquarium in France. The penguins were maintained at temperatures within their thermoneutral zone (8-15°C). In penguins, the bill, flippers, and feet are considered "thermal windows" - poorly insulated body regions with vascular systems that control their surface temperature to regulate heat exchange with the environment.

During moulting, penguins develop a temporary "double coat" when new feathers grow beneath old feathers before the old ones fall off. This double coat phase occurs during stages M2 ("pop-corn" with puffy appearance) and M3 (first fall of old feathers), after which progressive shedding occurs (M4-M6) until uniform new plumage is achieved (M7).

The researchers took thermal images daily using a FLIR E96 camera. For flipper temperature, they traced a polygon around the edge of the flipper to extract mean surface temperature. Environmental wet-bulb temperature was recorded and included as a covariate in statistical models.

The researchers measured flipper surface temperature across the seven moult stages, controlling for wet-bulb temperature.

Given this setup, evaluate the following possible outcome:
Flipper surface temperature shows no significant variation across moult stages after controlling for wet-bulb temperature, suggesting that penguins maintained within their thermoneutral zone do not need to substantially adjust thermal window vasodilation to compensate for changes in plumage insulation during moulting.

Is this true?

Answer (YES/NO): NO